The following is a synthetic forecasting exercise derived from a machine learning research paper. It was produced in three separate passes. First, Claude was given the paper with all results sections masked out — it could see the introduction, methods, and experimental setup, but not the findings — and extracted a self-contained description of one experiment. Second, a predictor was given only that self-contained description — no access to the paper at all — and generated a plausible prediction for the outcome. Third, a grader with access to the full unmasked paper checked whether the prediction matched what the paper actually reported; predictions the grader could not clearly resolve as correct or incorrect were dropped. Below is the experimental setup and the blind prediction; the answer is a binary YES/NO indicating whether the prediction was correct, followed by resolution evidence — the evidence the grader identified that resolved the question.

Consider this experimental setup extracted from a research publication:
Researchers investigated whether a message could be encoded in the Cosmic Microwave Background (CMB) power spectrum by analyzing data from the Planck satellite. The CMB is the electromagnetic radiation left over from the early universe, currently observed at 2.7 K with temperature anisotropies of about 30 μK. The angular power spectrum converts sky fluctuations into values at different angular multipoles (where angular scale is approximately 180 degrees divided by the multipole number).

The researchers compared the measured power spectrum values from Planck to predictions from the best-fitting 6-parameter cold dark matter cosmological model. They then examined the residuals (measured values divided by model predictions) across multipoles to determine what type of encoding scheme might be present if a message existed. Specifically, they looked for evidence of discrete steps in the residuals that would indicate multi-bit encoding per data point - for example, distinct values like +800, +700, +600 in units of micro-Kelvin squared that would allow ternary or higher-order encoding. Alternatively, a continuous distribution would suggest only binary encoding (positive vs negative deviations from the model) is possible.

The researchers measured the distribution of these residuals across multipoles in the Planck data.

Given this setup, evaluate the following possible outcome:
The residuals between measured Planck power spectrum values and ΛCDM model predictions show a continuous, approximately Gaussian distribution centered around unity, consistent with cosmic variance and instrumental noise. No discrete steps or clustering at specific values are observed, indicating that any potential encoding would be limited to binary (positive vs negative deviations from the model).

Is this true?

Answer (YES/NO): YES